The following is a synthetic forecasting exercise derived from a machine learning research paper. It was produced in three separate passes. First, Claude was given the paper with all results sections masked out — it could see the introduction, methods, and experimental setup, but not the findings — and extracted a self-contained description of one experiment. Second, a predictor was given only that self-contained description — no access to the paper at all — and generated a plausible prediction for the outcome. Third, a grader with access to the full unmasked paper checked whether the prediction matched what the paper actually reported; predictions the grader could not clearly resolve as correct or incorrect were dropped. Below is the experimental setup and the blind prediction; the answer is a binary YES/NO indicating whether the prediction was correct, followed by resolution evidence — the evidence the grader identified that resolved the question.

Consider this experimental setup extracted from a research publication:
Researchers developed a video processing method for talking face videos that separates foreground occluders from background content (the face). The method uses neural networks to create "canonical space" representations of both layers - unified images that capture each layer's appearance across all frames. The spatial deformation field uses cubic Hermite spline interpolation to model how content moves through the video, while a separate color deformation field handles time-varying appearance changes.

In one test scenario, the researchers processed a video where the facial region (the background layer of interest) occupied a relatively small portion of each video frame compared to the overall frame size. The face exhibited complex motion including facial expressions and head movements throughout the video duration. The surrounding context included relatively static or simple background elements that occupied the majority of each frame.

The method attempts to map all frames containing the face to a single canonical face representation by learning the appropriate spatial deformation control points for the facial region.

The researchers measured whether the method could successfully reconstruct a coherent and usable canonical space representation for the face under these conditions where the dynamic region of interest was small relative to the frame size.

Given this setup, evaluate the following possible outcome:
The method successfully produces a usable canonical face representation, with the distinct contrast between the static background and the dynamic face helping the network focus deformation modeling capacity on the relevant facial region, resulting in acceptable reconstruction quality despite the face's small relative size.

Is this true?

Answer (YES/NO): NO